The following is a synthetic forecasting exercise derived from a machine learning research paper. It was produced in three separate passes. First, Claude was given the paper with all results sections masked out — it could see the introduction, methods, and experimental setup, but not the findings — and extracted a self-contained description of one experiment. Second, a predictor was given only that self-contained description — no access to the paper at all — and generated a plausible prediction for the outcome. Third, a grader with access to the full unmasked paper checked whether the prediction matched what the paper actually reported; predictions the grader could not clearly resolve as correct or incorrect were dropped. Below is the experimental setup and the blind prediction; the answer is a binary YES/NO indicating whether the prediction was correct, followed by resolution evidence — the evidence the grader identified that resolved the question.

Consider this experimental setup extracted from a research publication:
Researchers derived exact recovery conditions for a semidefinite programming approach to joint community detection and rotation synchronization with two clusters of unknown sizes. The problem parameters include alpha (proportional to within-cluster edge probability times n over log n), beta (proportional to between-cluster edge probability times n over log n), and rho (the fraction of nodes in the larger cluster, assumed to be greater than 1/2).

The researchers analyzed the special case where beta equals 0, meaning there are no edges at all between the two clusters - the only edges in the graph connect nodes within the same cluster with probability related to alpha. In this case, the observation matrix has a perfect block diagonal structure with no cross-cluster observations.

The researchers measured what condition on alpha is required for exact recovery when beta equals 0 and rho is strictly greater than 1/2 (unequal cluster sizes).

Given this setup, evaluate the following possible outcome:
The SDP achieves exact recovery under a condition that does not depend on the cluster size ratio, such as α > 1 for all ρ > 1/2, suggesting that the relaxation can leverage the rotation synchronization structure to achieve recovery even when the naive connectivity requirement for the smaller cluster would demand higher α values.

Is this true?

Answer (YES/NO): NO